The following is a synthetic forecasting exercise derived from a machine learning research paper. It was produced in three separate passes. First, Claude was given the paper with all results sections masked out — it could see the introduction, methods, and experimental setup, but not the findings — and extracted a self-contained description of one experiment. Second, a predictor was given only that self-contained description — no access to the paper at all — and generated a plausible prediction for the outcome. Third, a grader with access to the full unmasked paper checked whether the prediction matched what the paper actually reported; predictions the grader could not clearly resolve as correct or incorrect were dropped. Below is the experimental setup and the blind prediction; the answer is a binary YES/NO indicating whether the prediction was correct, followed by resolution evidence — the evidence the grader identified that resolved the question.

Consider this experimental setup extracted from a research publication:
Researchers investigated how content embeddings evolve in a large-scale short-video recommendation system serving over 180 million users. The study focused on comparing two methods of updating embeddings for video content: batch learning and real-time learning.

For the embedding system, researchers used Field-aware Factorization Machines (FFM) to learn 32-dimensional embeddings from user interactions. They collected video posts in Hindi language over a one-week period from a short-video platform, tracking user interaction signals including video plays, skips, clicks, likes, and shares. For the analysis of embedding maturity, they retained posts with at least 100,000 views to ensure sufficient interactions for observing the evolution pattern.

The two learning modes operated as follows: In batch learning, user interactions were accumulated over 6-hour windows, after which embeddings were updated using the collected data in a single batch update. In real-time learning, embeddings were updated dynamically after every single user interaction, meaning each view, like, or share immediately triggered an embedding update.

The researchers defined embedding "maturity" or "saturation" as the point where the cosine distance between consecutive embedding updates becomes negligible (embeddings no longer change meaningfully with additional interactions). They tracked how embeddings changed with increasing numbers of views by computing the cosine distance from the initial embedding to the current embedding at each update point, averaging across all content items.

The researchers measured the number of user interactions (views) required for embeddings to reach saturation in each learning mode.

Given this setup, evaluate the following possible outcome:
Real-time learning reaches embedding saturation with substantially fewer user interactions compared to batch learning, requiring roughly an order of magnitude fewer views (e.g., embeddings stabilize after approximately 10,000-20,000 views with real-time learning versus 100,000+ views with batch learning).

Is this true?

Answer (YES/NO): NO